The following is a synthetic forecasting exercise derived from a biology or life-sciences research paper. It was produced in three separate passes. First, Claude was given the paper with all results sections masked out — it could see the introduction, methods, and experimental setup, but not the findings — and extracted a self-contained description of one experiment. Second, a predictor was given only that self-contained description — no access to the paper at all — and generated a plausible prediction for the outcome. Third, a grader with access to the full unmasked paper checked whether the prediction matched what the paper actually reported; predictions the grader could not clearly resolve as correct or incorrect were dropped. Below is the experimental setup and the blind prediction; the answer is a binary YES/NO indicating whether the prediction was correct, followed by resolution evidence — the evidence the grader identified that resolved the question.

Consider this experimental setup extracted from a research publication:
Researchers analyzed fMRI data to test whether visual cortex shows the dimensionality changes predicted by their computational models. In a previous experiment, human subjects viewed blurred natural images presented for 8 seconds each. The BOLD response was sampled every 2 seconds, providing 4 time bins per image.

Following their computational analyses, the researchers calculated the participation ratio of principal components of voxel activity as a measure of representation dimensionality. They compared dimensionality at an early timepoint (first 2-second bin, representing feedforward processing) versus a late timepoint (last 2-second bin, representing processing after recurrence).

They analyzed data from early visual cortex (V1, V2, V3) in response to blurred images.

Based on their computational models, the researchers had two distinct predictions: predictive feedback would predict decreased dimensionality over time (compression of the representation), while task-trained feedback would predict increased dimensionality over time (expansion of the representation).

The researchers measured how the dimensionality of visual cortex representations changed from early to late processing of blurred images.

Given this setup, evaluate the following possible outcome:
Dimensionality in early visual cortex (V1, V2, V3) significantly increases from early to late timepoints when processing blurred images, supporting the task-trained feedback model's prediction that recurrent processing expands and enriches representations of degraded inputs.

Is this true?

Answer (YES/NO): NO